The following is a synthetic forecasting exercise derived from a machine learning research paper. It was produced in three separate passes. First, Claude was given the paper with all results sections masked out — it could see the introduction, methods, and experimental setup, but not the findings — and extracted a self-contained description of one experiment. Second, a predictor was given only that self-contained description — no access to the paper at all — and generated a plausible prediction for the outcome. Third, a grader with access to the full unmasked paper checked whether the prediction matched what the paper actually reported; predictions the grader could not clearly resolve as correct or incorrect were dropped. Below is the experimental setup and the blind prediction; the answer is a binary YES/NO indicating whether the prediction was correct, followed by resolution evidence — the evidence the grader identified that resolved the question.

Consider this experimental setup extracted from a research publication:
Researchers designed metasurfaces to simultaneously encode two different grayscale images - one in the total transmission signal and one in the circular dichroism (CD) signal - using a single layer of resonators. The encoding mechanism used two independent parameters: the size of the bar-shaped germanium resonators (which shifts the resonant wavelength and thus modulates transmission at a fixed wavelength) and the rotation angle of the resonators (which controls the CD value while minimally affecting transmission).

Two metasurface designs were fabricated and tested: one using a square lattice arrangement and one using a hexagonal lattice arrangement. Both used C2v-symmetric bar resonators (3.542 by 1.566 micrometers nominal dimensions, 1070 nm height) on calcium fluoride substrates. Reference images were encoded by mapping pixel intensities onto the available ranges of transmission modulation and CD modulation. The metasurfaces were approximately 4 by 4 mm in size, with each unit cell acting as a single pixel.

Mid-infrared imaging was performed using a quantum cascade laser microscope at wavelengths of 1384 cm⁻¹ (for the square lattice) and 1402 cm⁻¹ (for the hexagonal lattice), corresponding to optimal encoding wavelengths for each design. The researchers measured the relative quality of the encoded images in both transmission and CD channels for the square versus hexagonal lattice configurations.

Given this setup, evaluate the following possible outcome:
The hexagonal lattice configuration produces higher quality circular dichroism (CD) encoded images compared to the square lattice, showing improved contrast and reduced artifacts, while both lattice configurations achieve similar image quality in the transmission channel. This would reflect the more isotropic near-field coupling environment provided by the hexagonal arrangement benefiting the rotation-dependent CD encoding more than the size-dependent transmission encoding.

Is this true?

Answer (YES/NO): NO